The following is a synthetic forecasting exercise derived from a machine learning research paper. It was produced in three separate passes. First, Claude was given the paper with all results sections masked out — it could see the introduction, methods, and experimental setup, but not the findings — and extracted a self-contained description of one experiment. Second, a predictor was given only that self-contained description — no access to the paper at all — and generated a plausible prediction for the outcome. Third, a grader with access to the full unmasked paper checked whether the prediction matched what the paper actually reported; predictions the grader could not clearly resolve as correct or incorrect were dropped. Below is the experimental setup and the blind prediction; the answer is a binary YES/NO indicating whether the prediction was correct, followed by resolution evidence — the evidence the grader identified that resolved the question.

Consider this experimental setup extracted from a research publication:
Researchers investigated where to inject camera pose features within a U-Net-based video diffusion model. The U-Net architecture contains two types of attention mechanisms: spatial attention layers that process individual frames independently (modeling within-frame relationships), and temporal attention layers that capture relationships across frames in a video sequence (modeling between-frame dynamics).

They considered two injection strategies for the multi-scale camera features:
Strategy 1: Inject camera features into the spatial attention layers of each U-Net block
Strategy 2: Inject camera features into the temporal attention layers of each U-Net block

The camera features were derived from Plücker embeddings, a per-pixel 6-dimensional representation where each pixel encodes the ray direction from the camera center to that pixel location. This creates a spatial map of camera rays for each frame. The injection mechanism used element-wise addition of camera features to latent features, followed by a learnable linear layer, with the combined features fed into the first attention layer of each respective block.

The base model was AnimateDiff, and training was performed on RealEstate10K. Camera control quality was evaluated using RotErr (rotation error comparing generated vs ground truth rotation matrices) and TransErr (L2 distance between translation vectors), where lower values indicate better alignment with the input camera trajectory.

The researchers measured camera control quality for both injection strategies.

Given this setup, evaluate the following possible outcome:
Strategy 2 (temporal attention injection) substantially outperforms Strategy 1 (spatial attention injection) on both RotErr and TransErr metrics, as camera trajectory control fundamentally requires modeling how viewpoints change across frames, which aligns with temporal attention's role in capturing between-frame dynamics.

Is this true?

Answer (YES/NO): YES